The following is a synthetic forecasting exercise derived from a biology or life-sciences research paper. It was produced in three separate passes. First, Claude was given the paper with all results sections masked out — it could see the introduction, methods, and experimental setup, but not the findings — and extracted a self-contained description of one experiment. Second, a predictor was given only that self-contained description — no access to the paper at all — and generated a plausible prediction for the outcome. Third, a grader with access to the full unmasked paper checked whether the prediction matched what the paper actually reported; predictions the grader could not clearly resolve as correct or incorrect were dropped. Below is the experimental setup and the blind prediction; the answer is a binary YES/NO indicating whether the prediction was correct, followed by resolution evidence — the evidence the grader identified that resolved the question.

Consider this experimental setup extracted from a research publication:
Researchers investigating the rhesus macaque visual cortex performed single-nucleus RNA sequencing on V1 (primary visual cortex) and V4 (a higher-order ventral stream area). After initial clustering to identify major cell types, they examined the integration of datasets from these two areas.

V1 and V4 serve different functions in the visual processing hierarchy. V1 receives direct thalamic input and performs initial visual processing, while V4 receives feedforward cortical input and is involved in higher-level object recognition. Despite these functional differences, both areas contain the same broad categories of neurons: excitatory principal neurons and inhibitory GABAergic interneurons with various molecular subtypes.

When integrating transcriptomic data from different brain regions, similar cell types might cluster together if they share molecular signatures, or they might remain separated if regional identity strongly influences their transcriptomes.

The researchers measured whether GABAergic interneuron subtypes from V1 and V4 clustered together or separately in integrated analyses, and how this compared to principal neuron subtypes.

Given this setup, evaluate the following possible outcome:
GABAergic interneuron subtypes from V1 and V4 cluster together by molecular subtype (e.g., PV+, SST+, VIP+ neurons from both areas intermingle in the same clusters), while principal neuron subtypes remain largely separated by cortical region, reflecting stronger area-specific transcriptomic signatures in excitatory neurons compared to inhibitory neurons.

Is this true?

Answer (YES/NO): YES